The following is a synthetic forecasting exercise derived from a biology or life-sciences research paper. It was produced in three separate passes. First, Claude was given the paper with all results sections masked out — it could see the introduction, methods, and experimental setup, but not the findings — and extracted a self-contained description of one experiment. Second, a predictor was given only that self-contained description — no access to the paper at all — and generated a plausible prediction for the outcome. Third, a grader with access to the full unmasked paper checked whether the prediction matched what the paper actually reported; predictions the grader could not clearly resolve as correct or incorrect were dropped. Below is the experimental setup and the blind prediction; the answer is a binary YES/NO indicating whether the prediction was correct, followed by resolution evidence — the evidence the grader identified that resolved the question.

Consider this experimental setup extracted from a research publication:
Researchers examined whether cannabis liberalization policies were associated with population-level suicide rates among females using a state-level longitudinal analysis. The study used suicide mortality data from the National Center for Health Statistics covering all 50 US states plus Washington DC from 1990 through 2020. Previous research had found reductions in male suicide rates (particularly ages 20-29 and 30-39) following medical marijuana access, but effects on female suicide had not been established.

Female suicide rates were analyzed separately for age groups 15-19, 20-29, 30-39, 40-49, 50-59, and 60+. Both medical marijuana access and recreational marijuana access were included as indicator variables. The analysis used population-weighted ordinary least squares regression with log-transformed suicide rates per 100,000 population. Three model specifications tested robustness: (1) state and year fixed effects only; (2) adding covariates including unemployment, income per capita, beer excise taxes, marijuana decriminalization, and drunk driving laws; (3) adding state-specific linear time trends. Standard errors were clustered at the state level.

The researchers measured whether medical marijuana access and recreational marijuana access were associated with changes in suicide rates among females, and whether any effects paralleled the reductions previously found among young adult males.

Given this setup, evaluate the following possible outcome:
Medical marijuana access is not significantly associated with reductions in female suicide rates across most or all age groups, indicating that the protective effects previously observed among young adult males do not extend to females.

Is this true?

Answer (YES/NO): YES